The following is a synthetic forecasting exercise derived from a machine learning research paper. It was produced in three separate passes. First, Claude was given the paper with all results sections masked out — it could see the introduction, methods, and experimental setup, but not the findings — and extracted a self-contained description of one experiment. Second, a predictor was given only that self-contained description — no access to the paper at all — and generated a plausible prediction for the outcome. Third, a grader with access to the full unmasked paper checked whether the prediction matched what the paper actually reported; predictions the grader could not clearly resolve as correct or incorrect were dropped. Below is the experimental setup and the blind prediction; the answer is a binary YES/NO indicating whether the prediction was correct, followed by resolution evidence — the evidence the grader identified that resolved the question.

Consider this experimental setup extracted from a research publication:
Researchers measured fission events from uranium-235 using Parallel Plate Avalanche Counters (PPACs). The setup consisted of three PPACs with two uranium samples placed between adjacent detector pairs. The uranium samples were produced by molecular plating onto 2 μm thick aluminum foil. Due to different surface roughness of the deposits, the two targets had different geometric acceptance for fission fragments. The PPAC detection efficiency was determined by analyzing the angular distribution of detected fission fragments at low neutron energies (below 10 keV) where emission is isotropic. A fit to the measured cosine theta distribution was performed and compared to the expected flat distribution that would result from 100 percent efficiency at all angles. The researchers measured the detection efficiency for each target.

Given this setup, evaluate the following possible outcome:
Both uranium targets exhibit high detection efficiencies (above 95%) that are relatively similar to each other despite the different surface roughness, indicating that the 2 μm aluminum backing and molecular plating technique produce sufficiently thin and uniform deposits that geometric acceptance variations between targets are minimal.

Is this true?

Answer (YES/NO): NO